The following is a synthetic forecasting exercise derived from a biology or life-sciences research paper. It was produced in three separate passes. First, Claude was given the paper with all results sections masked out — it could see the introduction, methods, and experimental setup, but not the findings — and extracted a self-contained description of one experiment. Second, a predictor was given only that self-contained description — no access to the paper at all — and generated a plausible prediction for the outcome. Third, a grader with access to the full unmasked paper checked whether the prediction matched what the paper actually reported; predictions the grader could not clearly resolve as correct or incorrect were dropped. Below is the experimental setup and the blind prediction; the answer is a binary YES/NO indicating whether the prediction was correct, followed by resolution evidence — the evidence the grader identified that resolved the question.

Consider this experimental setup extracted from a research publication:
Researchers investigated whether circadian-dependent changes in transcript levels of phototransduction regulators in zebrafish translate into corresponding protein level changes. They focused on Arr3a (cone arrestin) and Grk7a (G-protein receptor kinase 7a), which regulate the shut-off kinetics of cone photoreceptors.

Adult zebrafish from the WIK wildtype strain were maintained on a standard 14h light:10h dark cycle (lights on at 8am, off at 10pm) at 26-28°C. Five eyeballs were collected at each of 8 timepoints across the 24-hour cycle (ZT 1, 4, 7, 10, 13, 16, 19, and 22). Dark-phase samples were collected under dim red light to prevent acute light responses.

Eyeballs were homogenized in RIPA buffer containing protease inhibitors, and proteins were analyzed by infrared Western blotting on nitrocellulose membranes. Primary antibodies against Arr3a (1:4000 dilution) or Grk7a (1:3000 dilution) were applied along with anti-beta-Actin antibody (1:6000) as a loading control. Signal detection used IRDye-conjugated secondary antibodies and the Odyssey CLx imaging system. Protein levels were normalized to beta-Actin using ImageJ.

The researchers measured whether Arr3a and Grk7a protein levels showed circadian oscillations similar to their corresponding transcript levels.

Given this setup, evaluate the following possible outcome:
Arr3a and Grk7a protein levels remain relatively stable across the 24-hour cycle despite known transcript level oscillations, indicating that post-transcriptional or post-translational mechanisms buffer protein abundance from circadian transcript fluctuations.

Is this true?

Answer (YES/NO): NO